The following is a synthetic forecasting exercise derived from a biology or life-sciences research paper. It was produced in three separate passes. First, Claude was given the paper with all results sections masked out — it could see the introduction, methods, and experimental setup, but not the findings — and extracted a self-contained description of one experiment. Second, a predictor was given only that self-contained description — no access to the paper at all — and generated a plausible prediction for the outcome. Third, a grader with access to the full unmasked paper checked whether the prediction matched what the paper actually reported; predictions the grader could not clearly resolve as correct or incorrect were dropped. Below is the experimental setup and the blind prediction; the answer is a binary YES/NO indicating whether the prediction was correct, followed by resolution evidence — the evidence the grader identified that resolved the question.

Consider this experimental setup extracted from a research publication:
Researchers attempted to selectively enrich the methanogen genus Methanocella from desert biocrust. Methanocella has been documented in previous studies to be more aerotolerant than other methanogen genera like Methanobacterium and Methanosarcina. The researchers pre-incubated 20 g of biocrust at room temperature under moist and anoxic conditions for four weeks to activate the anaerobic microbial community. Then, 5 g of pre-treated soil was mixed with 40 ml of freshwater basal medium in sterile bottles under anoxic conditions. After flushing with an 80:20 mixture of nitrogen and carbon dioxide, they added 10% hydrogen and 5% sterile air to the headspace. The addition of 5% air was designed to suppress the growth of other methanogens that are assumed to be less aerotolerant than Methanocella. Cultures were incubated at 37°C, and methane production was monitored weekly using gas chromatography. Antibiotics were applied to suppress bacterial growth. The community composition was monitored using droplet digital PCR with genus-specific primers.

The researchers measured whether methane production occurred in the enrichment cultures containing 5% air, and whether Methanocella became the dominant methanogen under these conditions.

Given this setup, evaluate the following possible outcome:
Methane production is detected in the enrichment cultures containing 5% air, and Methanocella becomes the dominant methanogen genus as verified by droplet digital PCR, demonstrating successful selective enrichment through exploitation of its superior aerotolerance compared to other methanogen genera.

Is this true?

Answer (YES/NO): YES